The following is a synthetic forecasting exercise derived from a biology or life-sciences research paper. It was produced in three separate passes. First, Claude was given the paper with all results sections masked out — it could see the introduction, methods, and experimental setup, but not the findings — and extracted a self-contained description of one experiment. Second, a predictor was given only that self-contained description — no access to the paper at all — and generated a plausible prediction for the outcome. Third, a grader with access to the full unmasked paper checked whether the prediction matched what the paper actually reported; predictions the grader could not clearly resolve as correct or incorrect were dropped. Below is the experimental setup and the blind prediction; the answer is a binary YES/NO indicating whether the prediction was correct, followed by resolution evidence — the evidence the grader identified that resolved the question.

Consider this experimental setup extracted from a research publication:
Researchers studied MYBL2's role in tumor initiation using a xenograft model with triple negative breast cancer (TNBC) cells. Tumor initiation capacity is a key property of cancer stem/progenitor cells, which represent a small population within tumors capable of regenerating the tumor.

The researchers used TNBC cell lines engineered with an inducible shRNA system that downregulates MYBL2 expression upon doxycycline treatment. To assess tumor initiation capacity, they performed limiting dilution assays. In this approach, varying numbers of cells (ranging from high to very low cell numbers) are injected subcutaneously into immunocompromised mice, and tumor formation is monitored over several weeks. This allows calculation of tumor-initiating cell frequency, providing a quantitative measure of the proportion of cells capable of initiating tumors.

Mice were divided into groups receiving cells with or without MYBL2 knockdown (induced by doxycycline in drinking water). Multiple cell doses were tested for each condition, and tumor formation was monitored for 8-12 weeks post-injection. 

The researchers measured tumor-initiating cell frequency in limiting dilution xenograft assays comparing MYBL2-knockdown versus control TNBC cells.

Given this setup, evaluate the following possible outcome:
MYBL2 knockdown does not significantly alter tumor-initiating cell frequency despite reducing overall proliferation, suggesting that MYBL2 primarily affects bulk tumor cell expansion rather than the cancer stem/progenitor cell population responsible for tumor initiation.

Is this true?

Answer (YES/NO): NO